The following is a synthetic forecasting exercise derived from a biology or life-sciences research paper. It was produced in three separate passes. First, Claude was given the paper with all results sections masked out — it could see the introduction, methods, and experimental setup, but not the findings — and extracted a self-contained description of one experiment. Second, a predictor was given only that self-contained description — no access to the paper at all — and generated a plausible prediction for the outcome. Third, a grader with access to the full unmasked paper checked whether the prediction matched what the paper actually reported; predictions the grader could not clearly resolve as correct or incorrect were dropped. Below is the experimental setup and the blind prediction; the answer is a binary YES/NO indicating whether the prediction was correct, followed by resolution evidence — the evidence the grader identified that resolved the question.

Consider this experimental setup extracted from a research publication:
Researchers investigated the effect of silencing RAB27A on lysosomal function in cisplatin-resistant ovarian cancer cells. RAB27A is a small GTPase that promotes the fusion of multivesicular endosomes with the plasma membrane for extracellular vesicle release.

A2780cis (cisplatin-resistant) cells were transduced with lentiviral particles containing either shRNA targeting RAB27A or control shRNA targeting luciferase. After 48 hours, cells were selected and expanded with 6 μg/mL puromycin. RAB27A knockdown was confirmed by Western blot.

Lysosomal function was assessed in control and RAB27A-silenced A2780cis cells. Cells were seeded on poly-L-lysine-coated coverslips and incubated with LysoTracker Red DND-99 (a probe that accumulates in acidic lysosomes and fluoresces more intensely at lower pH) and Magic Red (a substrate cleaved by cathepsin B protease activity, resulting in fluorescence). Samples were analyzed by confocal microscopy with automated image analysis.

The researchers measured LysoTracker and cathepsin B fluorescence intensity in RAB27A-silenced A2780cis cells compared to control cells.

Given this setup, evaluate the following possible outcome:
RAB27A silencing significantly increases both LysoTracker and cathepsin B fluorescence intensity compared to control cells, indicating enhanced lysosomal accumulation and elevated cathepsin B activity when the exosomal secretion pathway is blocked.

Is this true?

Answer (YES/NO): YES